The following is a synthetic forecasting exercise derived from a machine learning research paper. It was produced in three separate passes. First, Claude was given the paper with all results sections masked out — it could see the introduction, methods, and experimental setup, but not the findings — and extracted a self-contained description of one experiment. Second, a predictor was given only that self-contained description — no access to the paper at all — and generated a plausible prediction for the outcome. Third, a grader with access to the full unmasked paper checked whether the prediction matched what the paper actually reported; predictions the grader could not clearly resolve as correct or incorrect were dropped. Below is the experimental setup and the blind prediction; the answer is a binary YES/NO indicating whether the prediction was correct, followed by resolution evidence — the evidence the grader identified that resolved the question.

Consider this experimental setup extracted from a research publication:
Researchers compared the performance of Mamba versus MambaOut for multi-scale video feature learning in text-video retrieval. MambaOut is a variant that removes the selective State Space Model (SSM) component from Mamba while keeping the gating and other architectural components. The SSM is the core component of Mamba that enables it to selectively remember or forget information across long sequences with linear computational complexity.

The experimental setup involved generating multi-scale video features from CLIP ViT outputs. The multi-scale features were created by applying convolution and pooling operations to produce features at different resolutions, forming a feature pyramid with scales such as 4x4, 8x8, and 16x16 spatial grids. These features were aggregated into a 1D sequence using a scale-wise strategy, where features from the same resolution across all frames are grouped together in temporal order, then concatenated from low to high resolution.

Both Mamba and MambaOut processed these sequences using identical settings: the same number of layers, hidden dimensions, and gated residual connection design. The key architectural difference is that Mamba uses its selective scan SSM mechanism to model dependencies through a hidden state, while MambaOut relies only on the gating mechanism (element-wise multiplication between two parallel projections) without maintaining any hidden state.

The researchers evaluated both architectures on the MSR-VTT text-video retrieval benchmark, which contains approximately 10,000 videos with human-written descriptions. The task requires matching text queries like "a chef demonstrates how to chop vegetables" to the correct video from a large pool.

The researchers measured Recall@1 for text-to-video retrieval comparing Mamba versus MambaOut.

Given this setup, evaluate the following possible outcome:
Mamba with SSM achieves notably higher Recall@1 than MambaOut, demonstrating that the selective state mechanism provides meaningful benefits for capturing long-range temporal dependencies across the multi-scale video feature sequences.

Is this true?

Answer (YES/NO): YES